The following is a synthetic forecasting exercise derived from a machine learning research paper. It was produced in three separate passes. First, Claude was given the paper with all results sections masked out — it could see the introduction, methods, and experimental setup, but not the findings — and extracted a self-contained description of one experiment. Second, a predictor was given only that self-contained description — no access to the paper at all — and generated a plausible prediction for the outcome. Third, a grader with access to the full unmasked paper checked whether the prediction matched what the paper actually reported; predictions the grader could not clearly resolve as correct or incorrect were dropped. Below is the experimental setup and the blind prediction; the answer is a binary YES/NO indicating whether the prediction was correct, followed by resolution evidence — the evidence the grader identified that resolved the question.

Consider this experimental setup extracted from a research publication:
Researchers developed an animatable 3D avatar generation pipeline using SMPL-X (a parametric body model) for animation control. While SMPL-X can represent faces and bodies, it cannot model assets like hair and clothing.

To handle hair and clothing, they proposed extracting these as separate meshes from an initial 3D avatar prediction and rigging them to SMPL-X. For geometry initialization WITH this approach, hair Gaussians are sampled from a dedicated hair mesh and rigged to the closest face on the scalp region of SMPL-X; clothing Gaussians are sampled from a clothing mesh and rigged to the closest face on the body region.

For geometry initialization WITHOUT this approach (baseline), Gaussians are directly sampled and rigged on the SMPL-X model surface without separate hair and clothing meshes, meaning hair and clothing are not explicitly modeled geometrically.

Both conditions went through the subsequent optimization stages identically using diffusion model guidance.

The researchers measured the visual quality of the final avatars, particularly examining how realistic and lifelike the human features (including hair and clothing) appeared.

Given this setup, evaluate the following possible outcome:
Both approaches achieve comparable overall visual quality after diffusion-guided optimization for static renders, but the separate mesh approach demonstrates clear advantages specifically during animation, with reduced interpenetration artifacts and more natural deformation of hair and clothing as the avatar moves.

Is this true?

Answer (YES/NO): NO